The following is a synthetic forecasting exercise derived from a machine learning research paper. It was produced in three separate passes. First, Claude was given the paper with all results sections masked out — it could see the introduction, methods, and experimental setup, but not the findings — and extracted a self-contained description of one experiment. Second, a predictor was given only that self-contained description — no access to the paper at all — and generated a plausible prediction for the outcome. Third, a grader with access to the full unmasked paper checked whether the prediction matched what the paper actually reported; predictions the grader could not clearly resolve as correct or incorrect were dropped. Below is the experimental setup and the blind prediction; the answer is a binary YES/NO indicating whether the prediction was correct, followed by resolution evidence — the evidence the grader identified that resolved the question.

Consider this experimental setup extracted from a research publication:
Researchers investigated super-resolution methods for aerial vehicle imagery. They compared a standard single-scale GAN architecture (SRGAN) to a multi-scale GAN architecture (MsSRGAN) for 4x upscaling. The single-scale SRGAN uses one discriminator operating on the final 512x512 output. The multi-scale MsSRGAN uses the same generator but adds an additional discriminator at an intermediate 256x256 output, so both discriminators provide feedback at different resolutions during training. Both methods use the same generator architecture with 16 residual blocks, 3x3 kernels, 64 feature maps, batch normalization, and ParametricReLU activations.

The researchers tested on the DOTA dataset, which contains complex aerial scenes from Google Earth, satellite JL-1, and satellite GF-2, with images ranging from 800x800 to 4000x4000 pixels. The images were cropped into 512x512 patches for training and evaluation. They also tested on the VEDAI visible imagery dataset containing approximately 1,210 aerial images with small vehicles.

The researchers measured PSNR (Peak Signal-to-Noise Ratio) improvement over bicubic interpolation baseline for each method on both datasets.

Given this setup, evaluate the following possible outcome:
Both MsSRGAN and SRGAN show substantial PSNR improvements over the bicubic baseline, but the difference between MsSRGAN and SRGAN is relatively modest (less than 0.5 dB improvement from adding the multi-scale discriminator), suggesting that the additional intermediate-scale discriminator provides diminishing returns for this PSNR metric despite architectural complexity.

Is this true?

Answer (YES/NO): NO